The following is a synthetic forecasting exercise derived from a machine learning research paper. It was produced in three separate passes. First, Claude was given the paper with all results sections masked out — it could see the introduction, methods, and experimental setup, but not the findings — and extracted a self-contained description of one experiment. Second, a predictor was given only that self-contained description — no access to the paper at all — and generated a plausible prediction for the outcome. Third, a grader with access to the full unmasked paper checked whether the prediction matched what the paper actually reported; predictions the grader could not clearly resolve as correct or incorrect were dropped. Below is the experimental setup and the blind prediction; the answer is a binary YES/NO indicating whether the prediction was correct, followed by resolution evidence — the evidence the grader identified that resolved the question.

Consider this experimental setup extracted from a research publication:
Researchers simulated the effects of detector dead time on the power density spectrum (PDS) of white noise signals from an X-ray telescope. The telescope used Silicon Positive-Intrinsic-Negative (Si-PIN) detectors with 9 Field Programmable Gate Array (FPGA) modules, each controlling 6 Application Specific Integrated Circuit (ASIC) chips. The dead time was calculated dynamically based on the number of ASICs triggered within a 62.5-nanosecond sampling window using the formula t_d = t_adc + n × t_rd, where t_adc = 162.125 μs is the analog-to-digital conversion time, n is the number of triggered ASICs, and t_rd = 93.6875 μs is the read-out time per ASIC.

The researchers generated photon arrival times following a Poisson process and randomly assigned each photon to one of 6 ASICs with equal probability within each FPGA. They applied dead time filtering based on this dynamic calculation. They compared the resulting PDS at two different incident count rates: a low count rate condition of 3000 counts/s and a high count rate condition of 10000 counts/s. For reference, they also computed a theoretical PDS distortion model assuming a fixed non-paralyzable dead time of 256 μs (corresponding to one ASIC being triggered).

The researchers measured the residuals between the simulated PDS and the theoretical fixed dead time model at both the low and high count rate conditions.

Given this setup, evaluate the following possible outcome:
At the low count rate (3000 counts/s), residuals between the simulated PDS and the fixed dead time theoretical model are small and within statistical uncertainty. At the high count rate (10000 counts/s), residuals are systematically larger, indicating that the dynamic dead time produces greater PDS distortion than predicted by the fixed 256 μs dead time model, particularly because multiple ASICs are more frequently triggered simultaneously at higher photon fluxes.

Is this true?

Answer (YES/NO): YES